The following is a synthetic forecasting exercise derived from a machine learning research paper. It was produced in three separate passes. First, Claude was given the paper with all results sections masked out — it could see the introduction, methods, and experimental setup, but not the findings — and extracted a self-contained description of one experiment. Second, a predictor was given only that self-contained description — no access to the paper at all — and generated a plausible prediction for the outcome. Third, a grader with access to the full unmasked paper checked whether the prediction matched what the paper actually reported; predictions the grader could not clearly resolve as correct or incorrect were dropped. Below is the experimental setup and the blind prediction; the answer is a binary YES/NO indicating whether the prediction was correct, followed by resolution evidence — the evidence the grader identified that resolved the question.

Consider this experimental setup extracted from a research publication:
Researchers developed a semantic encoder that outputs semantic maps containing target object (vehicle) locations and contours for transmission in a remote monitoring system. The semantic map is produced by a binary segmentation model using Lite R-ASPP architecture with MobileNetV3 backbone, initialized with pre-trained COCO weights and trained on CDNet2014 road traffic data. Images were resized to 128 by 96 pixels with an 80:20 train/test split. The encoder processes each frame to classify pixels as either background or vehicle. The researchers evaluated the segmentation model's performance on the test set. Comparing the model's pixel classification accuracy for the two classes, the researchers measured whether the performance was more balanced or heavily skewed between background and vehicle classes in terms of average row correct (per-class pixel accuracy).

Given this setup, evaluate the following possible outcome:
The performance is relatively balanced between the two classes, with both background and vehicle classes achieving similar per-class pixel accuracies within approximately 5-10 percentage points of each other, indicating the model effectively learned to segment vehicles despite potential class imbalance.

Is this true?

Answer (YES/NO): NO